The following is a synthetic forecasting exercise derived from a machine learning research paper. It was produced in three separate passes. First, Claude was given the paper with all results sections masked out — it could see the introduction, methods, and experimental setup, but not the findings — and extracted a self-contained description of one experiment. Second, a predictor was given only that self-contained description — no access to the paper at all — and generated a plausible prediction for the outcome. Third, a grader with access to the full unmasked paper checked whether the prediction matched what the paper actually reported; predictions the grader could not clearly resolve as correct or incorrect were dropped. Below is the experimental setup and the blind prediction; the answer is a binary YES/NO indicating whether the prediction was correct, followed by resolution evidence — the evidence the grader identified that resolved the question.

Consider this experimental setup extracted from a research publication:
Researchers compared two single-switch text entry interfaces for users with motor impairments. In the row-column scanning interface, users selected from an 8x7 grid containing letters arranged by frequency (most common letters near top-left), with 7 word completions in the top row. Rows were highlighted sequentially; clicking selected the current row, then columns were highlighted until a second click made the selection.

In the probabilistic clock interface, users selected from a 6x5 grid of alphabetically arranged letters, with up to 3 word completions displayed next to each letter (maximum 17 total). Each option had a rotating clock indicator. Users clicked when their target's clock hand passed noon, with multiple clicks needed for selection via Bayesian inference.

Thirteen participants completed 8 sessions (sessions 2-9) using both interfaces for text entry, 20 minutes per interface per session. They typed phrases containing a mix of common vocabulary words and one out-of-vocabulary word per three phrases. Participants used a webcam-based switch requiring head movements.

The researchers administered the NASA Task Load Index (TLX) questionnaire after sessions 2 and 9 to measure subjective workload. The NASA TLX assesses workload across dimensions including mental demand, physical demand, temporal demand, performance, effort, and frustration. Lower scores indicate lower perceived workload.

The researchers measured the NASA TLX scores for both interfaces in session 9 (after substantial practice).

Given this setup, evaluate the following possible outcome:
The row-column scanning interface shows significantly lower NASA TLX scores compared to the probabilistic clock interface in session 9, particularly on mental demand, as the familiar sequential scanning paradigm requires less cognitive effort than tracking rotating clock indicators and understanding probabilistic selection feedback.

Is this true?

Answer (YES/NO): NO